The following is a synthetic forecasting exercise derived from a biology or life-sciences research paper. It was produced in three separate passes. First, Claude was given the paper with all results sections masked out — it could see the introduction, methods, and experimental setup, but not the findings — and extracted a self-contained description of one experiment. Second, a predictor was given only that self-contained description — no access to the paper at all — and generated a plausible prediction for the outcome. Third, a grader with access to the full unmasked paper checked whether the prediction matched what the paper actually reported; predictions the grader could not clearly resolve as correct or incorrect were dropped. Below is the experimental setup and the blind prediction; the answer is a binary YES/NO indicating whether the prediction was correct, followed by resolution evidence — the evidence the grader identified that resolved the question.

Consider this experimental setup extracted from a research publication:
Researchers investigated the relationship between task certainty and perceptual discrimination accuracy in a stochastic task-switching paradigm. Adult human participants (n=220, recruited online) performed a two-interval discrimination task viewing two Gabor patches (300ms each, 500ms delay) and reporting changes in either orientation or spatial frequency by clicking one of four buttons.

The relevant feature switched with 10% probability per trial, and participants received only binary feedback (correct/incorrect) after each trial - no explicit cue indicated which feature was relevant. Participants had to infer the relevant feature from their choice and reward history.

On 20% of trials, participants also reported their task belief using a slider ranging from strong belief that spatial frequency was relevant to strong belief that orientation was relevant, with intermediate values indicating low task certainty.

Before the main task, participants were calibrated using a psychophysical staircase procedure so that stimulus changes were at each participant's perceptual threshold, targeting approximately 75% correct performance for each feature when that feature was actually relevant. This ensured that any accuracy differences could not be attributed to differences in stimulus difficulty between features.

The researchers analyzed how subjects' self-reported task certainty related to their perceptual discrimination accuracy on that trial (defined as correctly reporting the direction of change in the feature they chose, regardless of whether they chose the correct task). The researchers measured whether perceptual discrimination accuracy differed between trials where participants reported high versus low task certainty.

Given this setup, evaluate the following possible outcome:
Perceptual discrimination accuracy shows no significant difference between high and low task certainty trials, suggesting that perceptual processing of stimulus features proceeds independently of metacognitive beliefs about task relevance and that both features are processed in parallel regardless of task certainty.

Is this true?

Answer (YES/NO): NO